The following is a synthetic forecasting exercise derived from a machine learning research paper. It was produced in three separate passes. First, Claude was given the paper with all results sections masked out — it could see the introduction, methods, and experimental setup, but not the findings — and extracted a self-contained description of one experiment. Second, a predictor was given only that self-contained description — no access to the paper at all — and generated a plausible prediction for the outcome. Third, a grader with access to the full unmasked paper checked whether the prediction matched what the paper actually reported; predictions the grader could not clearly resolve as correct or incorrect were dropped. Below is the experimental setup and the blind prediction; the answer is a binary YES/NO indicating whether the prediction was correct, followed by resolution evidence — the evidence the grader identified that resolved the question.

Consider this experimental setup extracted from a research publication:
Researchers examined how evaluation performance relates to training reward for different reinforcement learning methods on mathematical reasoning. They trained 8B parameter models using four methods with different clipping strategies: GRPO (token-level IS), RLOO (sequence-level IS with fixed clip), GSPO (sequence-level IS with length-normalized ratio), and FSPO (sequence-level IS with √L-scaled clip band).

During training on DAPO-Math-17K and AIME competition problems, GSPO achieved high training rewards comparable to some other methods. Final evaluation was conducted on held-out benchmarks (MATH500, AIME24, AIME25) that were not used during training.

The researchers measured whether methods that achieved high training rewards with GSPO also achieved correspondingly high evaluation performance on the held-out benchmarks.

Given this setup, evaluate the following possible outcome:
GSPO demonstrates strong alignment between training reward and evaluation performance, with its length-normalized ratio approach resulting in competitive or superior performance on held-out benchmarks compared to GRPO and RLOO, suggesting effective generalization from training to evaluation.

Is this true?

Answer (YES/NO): NO